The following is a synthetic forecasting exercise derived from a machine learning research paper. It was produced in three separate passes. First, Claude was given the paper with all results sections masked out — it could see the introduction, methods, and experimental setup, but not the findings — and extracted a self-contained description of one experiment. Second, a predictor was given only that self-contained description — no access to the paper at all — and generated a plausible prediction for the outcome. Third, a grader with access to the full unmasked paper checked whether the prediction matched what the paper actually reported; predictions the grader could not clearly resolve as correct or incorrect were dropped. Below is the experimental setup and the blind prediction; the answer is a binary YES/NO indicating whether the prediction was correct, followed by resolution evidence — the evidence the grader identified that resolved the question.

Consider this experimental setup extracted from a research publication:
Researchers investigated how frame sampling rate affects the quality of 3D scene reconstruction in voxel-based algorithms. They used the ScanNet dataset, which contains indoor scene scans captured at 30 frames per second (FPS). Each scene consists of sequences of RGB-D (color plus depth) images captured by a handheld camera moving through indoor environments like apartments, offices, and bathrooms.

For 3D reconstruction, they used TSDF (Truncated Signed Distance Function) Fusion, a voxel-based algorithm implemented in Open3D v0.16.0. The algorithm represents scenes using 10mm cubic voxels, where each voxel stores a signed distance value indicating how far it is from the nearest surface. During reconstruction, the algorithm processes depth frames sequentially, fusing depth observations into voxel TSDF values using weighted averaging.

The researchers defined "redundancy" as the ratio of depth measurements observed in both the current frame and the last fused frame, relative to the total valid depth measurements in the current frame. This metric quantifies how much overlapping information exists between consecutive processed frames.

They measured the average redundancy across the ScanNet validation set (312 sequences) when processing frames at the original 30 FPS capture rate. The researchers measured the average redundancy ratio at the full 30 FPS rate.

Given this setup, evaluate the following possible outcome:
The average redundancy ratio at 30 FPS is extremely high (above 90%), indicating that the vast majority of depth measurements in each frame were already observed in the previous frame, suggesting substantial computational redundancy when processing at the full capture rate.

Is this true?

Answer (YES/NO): YES